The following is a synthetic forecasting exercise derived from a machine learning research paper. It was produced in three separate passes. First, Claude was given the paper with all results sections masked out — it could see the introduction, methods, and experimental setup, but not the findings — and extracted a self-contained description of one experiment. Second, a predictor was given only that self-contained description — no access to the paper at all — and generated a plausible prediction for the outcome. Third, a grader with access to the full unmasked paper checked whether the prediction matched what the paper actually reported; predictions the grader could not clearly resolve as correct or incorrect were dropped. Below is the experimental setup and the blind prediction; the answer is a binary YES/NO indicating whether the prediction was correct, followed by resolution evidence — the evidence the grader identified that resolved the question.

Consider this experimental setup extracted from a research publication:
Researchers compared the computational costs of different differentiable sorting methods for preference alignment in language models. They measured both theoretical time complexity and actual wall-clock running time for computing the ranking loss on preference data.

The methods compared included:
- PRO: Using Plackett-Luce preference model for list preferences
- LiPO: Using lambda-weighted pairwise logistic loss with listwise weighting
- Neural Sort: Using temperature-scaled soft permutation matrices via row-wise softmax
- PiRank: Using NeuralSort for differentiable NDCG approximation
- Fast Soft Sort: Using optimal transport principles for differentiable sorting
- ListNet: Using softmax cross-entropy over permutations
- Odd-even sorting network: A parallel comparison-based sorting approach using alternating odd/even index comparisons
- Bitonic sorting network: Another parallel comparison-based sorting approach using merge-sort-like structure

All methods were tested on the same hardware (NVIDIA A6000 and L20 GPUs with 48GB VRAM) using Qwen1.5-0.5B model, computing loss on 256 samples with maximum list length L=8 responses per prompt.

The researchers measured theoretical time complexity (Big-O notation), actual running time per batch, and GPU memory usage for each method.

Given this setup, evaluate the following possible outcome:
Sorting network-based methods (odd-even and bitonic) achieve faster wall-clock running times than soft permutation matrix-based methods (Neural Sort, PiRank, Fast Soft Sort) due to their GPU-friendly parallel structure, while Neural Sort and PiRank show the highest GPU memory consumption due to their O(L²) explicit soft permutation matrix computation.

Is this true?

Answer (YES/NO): NO